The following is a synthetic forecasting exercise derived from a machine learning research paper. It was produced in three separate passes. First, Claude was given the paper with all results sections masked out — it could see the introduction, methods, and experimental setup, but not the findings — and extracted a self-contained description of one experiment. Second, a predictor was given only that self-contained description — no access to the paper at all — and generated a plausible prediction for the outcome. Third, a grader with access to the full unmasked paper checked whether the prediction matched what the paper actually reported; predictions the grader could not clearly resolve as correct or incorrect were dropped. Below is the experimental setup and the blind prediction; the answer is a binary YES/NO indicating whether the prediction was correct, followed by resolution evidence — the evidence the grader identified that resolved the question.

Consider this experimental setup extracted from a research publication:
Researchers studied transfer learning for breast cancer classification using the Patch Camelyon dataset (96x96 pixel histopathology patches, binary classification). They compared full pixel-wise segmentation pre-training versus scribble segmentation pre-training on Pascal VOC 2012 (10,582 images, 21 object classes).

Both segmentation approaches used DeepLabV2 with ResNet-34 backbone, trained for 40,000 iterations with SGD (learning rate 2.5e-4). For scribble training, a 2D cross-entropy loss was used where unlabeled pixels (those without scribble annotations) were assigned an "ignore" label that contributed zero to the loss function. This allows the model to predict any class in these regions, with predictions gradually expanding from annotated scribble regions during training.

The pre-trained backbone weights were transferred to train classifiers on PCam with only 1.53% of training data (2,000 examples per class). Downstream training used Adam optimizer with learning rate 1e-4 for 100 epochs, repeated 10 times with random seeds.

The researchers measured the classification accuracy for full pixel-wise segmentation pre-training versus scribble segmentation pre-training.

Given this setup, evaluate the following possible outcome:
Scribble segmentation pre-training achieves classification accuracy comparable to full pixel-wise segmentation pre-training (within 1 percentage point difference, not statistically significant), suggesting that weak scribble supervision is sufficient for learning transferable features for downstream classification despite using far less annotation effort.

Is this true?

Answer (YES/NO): YES